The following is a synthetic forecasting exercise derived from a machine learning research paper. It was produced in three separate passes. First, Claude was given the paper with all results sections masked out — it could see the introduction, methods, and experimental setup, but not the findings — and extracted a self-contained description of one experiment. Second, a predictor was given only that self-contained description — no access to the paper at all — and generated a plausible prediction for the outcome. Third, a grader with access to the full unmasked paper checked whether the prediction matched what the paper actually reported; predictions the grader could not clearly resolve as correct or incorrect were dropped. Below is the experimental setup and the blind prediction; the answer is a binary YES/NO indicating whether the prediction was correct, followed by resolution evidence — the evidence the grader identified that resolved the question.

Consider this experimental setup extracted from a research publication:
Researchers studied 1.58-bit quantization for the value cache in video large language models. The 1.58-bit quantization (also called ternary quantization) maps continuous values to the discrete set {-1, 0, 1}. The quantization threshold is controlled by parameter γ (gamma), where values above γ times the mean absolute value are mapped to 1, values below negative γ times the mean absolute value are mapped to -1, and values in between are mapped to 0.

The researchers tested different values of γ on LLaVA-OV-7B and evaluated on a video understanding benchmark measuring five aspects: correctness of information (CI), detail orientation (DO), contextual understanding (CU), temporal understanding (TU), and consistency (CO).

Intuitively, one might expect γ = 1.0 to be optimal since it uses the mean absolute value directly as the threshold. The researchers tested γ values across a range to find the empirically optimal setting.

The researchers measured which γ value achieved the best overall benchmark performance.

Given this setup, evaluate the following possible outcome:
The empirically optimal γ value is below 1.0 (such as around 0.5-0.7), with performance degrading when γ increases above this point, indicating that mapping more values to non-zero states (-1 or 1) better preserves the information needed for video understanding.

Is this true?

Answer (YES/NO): YES